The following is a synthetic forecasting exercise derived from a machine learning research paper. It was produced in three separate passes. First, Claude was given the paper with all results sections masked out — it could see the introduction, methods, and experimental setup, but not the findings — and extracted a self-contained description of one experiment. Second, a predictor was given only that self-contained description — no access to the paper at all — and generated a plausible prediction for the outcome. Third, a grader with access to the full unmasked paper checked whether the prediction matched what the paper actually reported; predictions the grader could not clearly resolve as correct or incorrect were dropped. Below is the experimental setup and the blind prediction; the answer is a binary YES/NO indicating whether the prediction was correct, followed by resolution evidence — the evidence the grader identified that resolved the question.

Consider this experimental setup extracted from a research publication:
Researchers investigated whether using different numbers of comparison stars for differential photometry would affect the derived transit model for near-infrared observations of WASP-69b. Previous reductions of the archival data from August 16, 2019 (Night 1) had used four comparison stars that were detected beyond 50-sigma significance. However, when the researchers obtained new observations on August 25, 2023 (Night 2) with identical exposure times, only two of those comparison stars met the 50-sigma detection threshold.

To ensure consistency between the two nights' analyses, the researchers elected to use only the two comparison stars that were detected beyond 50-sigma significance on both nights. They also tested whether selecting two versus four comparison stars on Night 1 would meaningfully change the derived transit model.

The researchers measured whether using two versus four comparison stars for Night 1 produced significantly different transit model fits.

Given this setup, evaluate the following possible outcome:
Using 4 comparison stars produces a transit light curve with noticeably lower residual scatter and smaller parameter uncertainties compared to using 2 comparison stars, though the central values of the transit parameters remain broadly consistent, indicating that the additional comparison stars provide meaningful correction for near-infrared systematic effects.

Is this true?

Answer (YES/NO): NO